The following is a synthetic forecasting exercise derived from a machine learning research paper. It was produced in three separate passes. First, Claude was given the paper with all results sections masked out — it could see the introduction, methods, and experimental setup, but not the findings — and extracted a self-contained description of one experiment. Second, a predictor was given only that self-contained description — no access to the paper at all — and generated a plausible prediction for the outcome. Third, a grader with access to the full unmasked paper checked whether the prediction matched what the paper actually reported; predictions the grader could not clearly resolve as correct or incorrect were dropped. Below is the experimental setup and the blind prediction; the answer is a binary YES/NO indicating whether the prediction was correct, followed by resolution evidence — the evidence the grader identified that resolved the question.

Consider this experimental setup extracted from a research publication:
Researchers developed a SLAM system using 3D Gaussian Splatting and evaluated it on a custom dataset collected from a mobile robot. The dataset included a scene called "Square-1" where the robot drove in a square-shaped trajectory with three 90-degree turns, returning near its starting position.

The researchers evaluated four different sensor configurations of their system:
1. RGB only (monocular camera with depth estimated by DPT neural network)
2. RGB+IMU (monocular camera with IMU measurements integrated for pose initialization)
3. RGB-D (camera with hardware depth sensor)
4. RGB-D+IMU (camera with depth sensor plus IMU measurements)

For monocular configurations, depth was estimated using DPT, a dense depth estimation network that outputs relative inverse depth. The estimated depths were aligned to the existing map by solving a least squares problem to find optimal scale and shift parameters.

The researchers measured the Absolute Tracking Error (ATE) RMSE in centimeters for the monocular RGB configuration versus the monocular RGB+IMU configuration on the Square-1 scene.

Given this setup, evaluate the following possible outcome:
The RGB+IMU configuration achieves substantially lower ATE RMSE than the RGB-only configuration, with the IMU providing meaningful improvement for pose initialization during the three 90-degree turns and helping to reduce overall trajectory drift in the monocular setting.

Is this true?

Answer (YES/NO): YES